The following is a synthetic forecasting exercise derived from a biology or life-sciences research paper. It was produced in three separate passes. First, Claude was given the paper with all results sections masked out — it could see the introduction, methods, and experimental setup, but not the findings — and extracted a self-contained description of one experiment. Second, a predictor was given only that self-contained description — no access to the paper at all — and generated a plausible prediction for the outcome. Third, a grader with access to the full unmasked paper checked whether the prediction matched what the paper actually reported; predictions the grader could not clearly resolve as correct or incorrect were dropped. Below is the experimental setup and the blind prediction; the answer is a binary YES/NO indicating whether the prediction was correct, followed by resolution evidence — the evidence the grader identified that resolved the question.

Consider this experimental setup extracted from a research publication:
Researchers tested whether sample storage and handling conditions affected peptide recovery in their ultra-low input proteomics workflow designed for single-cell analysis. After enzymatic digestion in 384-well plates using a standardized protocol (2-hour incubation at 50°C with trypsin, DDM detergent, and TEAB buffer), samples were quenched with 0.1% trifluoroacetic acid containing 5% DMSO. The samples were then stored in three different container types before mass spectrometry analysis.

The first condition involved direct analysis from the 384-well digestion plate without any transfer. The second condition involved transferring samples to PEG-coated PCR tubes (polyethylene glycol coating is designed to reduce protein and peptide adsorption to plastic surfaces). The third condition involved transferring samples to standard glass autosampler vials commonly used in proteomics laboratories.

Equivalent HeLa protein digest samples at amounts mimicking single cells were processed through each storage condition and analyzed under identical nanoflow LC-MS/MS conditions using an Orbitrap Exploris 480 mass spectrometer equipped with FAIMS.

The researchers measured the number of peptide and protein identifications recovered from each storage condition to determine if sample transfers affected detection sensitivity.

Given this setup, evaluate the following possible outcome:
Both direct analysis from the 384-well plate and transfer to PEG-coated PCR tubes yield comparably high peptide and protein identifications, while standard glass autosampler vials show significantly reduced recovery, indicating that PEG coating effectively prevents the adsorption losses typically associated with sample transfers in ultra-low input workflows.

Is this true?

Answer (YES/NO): NO